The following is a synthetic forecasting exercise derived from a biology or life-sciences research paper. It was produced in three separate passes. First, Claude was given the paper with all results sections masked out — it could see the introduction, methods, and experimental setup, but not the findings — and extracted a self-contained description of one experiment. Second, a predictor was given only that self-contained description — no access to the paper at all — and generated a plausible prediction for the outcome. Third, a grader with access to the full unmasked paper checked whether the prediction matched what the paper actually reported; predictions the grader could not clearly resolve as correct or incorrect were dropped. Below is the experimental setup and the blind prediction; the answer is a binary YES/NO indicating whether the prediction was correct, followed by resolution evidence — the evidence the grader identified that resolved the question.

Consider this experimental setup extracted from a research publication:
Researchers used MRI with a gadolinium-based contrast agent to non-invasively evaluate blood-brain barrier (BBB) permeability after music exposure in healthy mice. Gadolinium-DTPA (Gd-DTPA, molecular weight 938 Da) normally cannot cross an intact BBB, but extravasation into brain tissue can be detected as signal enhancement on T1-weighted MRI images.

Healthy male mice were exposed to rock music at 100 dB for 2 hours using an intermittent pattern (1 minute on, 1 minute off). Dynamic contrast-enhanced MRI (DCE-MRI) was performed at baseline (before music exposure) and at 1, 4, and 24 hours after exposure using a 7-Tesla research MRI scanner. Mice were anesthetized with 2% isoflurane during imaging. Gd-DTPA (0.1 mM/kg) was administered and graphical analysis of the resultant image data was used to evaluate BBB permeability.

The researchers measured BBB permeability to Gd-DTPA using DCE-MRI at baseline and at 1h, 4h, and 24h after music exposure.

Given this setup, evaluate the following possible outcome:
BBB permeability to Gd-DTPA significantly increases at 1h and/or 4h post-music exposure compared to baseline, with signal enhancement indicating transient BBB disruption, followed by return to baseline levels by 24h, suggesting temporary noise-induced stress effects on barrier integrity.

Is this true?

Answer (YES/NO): NO